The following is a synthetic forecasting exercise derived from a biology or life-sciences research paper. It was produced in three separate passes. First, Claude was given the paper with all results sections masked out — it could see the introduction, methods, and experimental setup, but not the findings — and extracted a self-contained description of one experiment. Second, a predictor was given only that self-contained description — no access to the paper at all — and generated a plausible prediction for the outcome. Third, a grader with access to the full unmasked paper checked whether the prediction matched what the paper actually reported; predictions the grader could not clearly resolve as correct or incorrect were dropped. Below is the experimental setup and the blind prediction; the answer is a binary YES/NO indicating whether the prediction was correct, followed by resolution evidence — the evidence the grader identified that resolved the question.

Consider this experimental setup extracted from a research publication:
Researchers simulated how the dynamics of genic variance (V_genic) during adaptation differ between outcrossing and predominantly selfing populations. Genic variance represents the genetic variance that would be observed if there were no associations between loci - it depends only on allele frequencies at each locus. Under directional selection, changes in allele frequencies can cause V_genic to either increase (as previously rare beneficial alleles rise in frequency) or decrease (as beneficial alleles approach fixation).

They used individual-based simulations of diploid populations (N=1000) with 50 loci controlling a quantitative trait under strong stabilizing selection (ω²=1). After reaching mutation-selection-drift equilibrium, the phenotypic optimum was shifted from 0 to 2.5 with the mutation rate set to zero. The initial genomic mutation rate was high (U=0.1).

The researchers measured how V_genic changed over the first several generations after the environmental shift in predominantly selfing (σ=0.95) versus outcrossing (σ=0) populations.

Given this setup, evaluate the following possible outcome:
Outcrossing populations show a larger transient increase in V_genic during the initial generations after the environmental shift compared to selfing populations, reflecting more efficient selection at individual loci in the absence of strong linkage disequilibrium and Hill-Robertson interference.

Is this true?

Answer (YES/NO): NO